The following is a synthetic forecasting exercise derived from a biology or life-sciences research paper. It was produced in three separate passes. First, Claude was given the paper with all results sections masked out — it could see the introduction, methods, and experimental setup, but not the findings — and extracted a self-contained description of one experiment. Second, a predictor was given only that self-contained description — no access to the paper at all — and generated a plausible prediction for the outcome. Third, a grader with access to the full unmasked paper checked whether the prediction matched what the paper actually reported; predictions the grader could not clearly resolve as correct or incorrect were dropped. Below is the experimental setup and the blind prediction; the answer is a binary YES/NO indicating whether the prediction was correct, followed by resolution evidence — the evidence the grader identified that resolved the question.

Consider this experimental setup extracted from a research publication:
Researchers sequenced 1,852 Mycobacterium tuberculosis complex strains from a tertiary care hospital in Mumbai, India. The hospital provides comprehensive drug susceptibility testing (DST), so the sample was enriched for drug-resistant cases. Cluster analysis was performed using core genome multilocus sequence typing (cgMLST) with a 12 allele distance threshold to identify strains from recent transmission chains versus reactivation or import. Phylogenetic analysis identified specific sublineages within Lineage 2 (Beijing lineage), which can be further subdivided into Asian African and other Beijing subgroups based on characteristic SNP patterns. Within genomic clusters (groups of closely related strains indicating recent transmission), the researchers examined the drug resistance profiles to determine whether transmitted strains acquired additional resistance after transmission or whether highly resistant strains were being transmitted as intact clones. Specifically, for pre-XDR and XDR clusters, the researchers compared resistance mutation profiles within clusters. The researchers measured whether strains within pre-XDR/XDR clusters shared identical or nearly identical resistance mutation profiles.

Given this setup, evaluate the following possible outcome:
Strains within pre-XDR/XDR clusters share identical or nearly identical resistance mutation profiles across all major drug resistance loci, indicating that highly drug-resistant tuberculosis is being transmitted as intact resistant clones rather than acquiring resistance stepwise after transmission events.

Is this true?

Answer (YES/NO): YES